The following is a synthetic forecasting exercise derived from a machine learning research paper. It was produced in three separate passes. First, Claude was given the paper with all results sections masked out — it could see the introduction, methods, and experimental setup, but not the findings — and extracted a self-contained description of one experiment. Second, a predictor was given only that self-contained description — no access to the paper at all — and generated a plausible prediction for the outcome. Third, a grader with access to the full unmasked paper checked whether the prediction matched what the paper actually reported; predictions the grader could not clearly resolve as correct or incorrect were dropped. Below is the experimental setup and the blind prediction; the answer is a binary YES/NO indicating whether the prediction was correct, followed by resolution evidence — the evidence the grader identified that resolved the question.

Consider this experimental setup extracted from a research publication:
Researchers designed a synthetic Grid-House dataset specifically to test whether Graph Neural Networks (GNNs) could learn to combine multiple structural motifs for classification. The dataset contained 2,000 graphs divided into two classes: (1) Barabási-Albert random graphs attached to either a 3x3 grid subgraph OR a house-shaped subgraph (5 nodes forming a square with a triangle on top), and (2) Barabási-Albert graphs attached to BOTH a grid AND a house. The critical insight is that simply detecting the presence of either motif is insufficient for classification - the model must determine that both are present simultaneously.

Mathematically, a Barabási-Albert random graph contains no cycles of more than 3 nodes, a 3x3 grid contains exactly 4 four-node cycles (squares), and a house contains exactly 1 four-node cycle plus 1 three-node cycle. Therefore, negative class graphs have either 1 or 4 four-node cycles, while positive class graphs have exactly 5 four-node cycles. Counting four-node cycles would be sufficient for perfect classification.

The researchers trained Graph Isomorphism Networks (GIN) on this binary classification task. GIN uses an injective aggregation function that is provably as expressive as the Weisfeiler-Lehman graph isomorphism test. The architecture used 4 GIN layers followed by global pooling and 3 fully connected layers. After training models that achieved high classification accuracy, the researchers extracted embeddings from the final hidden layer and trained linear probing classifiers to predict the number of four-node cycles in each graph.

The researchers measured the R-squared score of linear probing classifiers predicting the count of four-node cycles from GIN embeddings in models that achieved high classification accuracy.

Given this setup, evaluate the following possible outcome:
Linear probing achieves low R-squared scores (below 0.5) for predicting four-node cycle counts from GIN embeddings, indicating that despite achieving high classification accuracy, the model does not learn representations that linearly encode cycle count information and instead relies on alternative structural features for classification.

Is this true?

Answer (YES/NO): NO